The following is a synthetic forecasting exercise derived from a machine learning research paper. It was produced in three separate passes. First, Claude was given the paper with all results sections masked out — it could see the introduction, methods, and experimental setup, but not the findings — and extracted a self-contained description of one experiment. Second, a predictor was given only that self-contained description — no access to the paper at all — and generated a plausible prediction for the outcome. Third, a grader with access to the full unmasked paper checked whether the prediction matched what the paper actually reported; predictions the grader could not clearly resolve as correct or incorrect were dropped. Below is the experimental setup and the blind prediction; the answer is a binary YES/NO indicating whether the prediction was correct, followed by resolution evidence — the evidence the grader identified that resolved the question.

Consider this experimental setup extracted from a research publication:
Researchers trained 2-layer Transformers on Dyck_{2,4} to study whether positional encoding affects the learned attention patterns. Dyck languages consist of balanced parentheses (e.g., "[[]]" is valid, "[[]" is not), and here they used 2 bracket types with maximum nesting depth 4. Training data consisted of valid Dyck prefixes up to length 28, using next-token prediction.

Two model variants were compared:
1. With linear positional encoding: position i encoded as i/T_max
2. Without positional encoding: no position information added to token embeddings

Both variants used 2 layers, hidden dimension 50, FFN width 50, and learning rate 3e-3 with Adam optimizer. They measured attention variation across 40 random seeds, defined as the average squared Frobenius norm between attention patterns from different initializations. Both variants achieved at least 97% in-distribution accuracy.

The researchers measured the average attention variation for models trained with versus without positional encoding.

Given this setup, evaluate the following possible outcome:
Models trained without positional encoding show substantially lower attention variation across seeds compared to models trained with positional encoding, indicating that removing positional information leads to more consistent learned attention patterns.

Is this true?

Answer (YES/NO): NO